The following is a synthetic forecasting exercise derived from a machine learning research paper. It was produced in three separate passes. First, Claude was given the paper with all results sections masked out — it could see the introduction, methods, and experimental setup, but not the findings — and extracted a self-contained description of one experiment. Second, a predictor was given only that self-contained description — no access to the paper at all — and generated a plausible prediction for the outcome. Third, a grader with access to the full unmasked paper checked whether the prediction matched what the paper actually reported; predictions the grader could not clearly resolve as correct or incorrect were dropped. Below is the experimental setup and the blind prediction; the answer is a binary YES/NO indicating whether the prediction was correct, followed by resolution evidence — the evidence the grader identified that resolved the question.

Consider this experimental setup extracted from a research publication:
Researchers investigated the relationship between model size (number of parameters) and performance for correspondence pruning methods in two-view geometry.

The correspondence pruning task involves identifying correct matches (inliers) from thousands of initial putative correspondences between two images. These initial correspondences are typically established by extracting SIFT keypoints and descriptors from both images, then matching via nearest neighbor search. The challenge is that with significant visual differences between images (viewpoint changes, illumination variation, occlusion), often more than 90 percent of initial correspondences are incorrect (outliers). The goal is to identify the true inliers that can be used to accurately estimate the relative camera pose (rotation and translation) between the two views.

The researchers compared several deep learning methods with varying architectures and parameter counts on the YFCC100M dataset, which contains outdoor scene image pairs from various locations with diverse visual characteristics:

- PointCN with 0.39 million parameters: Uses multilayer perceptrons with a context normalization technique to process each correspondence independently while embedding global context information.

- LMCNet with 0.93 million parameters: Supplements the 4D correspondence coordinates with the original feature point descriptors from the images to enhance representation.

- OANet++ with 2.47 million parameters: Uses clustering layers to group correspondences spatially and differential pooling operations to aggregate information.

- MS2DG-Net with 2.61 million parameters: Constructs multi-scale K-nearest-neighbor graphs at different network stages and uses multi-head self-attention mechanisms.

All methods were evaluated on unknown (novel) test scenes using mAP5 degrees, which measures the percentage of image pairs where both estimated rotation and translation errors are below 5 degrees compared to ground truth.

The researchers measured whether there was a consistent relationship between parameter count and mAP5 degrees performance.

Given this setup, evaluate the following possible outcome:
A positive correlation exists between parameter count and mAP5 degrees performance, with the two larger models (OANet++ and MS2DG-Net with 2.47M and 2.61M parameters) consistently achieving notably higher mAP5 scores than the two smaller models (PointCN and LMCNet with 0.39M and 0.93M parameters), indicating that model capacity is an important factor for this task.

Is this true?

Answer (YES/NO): NO